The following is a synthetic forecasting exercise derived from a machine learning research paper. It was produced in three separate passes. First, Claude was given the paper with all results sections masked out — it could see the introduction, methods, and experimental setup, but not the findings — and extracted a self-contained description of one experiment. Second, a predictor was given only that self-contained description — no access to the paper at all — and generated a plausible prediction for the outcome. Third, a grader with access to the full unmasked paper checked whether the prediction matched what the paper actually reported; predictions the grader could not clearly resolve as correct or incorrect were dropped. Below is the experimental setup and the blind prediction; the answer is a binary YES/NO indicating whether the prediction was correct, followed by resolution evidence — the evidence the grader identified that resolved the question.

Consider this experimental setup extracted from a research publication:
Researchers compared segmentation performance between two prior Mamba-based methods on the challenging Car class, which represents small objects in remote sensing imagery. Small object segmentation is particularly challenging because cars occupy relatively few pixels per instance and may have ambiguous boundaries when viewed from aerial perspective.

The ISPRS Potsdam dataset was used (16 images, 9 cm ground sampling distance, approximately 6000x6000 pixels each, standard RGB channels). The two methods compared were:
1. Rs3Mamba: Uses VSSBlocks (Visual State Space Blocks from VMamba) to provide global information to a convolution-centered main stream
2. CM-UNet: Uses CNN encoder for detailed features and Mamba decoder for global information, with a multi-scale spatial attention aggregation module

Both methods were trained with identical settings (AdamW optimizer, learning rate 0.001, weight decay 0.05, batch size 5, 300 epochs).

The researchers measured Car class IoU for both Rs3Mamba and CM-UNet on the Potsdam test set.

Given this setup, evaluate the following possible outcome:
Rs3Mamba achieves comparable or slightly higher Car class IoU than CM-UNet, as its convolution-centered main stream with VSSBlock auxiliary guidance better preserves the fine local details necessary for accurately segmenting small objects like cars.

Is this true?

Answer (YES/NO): NO